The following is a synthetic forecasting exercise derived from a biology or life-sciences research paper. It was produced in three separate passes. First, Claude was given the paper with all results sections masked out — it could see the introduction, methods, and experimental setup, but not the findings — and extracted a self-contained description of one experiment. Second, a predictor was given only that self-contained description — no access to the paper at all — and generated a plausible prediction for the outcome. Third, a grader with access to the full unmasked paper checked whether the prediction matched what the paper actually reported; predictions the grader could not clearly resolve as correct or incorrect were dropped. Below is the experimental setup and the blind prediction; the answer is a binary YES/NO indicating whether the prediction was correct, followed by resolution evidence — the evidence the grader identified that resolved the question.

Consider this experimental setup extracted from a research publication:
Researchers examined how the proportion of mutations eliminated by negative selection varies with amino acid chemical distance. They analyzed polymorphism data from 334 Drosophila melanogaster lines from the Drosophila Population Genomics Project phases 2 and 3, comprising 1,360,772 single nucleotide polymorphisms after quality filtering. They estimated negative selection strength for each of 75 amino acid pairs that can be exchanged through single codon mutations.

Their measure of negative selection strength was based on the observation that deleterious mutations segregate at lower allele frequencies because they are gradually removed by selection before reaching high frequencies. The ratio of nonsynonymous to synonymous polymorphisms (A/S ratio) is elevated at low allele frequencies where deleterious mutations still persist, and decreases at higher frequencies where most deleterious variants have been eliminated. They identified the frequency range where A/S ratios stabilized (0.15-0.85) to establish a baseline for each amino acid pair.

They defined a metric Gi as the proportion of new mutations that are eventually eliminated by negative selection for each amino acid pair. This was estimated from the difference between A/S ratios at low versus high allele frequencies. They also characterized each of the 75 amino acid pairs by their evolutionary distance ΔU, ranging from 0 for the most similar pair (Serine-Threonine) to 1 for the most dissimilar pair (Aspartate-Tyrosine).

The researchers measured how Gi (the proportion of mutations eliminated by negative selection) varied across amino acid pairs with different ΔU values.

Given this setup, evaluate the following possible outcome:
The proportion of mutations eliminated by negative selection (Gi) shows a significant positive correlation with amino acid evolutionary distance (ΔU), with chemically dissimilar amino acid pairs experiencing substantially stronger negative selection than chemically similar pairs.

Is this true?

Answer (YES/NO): YES